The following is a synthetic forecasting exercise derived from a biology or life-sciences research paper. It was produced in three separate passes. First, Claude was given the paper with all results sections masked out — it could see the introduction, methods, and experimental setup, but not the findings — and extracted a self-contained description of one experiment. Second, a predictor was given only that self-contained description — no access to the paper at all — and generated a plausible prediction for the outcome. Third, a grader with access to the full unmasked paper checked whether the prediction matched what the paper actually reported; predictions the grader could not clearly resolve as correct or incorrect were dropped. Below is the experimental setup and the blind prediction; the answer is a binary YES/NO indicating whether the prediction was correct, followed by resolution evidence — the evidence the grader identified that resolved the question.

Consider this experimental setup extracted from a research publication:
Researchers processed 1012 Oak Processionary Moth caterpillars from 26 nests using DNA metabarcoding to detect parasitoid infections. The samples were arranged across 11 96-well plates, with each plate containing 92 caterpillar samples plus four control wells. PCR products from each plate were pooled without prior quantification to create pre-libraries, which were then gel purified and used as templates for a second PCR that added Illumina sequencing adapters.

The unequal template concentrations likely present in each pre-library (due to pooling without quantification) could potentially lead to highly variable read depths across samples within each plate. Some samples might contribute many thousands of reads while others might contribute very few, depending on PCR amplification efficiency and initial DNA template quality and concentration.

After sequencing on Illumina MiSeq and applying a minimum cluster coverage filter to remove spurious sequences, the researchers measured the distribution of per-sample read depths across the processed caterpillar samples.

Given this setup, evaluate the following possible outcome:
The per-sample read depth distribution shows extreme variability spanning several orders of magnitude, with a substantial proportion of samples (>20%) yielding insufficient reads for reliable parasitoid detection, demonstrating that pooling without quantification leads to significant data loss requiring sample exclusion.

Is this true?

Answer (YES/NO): NO